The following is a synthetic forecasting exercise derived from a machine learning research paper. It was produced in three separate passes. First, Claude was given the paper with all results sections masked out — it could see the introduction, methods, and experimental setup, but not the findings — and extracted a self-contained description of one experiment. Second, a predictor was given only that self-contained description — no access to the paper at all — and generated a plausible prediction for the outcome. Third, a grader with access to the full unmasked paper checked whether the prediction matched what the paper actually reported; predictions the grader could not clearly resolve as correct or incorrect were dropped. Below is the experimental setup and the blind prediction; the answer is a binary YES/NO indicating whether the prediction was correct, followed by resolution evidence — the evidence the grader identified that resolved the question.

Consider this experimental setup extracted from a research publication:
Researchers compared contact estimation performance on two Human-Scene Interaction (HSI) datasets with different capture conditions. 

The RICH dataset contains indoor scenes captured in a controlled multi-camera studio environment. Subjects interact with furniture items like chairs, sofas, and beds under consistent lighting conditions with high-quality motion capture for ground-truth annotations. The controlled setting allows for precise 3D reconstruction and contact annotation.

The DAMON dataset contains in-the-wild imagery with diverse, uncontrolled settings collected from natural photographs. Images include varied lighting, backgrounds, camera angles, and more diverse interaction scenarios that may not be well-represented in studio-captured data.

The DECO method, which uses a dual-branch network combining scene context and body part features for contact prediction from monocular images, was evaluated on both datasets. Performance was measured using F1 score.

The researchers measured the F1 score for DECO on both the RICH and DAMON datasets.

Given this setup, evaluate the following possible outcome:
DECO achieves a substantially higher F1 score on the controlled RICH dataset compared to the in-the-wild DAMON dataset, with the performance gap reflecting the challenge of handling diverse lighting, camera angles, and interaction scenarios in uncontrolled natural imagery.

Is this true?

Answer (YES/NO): NO